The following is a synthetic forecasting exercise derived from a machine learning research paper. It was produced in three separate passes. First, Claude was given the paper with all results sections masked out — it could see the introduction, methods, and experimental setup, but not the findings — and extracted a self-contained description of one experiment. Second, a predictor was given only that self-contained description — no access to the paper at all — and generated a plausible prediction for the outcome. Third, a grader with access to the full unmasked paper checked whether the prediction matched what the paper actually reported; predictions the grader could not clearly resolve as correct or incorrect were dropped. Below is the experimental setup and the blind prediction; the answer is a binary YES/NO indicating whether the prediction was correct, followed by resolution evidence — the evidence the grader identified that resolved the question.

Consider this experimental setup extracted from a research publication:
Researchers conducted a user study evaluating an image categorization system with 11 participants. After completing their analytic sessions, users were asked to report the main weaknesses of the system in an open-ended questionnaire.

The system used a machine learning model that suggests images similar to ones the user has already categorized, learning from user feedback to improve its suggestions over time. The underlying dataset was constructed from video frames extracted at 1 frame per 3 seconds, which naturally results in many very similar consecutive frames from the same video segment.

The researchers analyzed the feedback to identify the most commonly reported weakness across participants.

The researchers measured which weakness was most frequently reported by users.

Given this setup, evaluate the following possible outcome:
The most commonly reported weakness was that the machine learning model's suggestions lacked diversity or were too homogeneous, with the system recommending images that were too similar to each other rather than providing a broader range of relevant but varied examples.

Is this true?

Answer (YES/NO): YES